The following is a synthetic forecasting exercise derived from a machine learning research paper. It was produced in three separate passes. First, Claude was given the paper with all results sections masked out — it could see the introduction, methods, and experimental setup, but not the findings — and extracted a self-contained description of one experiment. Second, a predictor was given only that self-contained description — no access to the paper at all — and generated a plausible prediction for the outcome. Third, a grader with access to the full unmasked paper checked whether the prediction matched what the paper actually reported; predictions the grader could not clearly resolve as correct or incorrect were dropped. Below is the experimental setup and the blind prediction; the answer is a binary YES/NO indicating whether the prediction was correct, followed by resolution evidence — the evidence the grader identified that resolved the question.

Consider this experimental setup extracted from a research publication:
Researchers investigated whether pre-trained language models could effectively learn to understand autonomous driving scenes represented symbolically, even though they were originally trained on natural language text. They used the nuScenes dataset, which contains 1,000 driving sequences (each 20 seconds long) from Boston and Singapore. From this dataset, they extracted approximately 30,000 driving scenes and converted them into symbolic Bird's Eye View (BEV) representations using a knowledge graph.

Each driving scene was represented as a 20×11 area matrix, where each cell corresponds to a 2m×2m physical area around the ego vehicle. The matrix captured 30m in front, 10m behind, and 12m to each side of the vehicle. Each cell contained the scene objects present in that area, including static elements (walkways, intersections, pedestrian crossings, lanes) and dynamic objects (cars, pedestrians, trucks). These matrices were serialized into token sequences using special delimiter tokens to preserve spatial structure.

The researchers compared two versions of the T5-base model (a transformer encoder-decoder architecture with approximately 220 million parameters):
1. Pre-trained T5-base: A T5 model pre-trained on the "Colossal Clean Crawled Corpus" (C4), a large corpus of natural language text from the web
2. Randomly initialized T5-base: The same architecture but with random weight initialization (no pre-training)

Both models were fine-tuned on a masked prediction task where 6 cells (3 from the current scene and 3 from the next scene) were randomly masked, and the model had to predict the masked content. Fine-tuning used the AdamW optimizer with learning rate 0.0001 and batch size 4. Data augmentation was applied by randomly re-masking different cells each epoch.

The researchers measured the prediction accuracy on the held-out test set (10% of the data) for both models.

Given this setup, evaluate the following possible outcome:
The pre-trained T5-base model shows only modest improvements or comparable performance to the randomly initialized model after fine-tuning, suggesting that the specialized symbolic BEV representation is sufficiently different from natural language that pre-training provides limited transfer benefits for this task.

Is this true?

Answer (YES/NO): NO